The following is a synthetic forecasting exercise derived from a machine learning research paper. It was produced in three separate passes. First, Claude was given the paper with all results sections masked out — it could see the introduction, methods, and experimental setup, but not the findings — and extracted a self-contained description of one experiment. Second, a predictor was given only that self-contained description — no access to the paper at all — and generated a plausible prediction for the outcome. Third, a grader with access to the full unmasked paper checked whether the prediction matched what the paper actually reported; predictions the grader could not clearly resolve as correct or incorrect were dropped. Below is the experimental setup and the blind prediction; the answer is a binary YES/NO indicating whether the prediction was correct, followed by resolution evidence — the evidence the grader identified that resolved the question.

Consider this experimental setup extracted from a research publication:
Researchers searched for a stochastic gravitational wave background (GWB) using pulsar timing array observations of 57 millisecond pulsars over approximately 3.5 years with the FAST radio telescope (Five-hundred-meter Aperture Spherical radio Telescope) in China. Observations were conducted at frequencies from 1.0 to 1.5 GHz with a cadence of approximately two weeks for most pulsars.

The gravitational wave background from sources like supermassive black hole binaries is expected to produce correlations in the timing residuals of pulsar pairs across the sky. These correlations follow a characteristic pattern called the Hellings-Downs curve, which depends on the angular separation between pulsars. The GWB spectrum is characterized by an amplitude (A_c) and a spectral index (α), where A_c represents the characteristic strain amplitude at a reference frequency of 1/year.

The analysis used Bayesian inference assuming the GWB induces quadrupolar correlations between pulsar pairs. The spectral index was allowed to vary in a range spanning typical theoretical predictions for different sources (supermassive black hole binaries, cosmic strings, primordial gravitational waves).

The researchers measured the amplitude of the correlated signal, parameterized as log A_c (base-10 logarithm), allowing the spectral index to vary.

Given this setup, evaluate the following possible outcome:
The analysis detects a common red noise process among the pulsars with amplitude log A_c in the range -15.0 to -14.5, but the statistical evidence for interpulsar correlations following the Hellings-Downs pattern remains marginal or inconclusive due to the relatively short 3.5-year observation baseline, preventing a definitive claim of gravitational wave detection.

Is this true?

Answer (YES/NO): NO